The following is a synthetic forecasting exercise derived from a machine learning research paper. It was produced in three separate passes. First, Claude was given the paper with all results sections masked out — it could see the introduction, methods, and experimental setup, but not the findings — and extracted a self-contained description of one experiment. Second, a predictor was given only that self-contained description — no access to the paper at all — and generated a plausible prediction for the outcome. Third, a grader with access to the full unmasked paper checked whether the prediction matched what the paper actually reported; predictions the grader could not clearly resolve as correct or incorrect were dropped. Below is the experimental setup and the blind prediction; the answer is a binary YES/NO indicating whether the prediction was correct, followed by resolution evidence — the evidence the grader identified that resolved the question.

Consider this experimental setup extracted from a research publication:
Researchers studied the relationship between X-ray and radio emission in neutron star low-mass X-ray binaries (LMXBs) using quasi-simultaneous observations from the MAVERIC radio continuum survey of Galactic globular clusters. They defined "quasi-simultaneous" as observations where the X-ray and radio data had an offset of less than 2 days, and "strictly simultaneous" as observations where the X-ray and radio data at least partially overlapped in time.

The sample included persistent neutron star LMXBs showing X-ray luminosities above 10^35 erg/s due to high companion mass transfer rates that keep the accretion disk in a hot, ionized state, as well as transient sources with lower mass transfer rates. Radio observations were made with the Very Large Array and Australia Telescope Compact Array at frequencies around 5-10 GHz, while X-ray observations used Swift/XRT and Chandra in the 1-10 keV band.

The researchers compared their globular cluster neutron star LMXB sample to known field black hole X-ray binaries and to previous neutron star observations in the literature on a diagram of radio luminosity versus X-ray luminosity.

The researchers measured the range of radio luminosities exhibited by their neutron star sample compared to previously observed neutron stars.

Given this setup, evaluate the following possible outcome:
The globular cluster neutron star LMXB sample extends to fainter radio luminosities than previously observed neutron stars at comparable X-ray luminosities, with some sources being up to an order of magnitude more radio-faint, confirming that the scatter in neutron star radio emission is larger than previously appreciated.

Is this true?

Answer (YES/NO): NO